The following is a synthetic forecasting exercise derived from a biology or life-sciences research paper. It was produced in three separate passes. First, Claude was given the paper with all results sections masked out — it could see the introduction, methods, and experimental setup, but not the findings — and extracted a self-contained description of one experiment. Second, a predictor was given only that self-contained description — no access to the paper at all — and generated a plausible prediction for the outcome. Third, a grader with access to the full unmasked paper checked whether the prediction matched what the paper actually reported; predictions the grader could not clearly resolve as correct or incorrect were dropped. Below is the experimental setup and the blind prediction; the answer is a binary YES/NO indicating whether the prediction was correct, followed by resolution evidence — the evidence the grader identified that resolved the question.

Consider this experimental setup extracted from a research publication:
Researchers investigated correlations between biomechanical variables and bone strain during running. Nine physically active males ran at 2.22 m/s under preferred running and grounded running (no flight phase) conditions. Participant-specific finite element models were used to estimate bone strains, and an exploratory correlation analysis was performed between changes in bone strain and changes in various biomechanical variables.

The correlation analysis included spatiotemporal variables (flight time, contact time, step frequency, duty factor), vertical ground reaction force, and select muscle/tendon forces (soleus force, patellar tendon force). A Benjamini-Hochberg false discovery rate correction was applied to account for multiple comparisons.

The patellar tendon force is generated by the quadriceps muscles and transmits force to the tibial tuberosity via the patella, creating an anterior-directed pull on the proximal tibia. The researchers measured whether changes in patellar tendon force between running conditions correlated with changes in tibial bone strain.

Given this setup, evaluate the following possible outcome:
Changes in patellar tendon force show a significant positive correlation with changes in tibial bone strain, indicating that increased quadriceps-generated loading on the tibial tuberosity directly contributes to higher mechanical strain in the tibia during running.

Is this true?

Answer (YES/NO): YES